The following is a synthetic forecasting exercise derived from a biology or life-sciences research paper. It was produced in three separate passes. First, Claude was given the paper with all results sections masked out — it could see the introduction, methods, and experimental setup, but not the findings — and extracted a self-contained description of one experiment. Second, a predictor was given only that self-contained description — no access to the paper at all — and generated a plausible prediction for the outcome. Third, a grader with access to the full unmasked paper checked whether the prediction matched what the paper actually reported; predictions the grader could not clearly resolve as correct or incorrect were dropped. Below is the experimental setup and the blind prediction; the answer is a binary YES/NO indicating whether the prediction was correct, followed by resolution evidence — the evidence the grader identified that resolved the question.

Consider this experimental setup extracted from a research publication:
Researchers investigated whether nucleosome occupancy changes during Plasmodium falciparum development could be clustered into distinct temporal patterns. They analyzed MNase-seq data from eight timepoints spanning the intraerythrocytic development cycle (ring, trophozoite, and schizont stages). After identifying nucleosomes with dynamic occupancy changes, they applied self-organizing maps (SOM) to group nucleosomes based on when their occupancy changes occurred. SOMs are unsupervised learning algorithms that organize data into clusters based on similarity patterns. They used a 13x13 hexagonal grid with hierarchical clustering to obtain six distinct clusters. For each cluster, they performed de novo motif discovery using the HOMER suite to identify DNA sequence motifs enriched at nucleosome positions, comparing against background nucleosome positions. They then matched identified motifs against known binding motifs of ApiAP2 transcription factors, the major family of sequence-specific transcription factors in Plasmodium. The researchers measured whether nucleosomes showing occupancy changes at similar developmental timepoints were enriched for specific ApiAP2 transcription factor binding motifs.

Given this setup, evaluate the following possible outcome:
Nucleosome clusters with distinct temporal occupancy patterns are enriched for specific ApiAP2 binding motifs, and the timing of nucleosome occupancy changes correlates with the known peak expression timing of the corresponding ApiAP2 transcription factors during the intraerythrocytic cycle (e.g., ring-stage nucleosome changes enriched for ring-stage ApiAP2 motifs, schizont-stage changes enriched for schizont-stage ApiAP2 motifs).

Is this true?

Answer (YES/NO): YES